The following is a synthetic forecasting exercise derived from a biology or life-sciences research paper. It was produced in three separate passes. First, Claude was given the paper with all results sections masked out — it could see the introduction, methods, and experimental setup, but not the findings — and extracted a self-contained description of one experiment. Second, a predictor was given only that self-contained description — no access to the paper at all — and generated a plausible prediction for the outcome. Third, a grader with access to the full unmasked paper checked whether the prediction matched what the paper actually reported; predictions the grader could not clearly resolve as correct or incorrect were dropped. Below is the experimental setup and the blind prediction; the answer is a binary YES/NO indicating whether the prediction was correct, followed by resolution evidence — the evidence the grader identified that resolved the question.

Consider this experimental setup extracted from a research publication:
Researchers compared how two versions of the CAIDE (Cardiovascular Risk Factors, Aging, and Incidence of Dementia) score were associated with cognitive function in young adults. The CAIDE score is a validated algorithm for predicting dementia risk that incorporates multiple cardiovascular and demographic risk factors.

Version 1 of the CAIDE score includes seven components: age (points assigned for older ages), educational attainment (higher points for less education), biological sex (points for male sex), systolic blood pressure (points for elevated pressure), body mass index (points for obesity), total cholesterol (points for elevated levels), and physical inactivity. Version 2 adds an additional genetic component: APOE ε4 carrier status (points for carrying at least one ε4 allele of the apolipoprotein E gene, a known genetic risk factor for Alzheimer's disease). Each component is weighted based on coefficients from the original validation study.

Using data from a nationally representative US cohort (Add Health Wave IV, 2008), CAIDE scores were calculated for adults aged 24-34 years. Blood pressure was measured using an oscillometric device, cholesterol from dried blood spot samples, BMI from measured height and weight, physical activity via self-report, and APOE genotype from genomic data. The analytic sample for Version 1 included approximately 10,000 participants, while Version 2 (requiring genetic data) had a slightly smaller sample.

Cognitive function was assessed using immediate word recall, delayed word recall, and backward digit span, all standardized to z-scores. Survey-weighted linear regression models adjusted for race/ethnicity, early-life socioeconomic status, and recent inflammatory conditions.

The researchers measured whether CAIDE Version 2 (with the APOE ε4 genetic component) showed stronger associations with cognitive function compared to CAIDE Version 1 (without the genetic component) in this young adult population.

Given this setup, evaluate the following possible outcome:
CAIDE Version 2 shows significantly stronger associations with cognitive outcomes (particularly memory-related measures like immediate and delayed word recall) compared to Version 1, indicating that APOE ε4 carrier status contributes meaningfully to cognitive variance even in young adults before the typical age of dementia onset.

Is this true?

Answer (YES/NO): NO